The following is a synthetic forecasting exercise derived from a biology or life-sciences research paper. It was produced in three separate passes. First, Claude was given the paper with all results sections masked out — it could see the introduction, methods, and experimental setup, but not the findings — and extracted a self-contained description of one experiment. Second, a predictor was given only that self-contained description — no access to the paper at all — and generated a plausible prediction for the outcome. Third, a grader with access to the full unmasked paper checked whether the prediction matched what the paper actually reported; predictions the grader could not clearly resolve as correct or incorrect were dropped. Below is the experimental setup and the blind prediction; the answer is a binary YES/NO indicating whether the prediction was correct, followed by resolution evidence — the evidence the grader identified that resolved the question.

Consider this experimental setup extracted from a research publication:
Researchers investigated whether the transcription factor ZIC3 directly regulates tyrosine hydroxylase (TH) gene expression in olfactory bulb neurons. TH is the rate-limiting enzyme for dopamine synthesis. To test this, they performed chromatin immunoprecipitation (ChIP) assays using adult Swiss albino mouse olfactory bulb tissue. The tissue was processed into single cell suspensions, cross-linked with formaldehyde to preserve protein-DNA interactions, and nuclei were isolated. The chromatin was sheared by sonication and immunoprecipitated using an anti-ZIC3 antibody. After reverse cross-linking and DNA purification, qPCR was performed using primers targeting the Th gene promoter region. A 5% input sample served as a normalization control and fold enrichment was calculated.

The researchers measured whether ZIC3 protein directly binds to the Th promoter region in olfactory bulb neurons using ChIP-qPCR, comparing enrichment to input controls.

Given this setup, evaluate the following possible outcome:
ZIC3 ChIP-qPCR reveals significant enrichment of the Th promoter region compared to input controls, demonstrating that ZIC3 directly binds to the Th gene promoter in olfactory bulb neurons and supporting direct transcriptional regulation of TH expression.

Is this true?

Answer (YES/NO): NO